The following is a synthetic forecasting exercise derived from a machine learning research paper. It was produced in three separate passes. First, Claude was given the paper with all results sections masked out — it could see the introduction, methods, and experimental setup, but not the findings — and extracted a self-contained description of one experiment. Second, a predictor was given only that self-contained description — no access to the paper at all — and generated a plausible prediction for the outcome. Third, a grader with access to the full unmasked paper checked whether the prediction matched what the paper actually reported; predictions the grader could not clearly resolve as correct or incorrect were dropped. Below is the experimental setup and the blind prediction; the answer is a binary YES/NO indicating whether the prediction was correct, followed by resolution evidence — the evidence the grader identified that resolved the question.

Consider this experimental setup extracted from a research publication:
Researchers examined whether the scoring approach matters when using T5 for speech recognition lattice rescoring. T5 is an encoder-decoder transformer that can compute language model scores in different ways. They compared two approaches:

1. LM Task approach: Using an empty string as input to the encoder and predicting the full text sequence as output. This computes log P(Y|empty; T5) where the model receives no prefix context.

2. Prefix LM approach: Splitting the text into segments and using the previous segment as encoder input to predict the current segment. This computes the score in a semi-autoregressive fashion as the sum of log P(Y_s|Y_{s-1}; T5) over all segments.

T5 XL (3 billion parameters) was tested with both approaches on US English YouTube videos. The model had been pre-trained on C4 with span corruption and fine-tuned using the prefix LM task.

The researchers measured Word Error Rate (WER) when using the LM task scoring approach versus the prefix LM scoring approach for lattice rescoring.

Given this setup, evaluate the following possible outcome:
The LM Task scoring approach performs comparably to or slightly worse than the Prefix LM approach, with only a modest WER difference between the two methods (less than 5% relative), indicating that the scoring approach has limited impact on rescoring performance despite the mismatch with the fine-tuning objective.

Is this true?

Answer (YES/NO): YES